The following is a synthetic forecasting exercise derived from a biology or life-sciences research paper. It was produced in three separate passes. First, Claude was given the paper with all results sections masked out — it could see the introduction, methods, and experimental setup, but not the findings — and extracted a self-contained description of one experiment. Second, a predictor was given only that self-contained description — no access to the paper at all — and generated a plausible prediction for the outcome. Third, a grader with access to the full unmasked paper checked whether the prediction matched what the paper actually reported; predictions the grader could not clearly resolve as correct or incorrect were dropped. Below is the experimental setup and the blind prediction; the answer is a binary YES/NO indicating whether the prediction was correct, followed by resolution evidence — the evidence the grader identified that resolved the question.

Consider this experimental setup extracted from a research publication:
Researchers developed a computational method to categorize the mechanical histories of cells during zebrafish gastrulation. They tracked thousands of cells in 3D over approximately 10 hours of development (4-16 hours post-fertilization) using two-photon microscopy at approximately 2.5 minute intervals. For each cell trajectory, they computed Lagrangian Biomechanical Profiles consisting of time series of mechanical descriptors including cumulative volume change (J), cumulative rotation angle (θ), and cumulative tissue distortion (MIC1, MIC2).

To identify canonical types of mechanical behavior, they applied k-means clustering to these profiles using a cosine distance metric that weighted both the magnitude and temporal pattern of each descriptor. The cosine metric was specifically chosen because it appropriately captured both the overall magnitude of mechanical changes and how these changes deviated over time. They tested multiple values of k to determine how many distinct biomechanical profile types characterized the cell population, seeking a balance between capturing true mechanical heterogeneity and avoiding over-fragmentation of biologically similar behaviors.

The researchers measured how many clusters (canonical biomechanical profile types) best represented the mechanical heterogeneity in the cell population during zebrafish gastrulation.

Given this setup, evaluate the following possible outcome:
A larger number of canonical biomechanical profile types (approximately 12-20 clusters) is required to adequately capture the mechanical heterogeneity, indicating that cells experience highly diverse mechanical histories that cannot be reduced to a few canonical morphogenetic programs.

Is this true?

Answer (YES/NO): NO